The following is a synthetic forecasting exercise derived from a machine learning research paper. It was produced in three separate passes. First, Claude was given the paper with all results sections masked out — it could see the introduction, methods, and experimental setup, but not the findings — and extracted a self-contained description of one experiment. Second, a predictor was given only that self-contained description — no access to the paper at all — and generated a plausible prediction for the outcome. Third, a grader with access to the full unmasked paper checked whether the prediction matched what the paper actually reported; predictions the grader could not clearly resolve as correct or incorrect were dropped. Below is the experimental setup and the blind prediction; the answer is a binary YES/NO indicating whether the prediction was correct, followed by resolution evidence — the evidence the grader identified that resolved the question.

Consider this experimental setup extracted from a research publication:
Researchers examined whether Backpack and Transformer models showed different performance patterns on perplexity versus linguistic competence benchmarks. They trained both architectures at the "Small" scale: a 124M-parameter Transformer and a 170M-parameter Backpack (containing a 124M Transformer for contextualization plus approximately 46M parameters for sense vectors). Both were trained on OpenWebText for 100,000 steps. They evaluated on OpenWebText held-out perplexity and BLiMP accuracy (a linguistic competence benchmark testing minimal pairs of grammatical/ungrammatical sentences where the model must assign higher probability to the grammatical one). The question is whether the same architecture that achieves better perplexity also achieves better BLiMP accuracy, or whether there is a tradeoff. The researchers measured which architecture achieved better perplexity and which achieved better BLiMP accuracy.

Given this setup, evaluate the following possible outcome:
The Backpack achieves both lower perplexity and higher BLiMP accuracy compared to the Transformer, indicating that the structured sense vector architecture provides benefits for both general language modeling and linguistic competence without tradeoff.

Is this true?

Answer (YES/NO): NO